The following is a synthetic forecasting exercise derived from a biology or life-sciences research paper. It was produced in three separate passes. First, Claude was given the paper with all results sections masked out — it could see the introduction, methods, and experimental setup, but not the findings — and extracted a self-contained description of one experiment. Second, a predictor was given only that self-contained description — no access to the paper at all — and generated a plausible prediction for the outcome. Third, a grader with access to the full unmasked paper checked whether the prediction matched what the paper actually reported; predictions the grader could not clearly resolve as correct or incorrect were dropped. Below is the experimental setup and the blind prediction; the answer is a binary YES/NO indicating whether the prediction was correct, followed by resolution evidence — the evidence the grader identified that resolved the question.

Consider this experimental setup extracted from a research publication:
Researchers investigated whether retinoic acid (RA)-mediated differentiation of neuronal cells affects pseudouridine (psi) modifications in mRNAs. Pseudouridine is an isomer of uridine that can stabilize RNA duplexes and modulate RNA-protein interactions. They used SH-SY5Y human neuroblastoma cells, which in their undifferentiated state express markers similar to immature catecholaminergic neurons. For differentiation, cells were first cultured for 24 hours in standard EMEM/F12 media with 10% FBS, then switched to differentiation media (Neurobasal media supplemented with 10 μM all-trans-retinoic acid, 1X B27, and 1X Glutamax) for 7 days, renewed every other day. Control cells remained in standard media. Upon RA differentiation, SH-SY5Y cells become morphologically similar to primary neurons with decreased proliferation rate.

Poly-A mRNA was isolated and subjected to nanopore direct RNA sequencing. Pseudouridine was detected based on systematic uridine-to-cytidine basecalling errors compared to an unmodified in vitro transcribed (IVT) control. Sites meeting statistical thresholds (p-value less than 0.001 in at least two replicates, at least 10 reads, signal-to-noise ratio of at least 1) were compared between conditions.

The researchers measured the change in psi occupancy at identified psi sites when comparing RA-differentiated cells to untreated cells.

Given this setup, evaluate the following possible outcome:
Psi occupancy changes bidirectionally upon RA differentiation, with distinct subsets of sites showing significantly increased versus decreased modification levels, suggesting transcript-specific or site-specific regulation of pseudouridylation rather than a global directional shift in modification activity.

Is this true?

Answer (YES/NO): NO